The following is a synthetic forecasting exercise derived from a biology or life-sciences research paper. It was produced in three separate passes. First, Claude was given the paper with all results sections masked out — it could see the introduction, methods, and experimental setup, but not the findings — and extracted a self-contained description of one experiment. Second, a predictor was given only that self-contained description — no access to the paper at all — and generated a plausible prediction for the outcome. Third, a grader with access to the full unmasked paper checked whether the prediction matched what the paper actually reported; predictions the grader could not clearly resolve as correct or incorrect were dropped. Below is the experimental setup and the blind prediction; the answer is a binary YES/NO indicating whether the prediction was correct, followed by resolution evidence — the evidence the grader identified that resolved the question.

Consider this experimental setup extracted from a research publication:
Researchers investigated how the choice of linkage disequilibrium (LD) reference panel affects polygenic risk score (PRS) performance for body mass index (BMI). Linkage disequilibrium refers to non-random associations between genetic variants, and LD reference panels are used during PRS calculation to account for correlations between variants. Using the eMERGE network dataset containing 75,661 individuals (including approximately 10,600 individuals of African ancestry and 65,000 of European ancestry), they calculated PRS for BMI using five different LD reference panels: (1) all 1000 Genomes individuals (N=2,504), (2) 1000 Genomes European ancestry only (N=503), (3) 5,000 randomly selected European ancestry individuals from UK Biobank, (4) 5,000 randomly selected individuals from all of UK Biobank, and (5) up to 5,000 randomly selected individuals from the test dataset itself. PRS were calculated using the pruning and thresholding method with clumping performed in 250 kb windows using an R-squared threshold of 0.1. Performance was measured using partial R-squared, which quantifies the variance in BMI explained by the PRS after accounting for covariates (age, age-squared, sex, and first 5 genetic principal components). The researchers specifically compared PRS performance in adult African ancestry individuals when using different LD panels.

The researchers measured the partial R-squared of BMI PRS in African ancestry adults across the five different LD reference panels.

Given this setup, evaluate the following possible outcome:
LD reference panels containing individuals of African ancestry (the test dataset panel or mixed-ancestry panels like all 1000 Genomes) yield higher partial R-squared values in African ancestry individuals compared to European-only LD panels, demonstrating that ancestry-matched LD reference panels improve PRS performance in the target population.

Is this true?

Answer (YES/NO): YES